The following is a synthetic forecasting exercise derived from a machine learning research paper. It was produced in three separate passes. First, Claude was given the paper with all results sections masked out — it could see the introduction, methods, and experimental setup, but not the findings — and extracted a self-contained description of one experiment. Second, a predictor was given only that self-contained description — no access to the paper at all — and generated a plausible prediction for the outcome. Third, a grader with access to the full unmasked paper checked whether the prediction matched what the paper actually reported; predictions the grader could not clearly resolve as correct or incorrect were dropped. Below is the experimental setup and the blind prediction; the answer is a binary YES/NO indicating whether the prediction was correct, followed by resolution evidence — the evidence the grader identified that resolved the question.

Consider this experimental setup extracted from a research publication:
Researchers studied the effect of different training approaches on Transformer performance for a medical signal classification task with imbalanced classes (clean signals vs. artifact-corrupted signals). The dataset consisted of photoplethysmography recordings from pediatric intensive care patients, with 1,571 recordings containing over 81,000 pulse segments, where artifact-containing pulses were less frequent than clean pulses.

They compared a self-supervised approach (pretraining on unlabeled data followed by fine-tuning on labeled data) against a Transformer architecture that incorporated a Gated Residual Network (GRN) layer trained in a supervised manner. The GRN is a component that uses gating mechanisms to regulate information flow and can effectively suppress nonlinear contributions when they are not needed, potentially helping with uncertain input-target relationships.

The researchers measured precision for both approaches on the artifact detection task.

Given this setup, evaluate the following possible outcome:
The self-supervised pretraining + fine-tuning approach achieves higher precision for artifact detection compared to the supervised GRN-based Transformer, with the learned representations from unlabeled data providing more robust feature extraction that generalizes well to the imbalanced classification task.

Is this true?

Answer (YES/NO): YES